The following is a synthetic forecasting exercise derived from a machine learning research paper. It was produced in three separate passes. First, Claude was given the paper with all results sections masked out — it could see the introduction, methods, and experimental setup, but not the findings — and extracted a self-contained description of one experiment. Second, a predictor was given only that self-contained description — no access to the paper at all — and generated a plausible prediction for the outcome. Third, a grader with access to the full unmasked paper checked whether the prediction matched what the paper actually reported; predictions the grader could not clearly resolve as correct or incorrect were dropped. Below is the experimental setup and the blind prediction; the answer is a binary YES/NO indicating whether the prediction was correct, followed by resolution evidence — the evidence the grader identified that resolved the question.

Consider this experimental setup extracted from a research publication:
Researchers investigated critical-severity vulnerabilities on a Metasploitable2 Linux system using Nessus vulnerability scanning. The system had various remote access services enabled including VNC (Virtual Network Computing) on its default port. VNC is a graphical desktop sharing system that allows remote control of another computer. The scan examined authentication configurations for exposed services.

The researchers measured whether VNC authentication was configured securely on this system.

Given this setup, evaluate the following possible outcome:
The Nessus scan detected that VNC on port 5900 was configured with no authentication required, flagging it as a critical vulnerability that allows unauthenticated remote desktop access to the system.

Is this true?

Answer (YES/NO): NO